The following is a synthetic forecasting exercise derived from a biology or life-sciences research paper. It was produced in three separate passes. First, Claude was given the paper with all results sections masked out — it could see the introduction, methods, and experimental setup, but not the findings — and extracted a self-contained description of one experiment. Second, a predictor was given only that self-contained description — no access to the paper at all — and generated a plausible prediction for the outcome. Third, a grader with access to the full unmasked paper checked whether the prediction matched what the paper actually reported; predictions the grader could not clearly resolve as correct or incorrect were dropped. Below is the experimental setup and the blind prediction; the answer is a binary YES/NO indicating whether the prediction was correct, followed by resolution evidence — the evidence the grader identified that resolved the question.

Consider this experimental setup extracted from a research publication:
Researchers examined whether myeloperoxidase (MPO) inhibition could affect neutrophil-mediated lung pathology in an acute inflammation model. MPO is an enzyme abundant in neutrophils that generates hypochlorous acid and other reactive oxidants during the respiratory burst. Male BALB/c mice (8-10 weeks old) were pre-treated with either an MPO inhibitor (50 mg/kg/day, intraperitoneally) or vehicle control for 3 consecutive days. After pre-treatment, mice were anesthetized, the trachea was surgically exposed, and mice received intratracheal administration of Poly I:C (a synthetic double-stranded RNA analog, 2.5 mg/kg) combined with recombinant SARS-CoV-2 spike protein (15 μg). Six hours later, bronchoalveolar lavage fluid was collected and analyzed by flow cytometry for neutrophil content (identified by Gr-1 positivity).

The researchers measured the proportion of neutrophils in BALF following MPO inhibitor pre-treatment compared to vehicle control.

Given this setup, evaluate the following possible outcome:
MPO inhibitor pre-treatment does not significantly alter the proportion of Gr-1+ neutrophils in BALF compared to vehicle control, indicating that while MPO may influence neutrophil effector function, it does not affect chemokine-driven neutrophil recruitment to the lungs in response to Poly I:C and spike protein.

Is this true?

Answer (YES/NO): NO